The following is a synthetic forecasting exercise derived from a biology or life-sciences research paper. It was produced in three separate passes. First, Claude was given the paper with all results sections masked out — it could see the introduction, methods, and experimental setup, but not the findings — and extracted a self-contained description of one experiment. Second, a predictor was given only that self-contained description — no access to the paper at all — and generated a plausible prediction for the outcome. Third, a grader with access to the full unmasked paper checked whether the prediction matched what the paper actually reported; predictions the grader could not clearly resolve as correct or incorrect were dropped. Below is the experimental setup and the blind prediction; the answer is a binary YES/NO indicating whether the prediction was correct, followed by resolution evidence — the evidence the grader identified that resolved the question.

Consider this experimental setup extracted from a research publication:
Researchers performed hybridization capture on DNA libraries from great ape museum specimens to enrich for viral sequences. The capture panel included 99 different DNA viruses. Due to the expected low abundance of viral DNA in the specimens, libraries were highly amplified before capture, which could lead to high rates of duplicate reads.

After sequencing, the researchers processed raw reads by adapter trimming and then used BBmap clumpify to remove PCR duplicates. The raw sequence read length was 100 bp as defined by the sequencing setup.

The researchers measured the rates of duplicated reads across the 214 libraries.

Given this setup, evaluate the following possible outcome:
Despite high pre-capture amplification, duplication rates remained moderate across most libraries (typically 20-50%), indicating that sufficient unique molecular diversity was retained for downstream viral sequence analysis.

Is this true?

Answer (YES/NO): NO